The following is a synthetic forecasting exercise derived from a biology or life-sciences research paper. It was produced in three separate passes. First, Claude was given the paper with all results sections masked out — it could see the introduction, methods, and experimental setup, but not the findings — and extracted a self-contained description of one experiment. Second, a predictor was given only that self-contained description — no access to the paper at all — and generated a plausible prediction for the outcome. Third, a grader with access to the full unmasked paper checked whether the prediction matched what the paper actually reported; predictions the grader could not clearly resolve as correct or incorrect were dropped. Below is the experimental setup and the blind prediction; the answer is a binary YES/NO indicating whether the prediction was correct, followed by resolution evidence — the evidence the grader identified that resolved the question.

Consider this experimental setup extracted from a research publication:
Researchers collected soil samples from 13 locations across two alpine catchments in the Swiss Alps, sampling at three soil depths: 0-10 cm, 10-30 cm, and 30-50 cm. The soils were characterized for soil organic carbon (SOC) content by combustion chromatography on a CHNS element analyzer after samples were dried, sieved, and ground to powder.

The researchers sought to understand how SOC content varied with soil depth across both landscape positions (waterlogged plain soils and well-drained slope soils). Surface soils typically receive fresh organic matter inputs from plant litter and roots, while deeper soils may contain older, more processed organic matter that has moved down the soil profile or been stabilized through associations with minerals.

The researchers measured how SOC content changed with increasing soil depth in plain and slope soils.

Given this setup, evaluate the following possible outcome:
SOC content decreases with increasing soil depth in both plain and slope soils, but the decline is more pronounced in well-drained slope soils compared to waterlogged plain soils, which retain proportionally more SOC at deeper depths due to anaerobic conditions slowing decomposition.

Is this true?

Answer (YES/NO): NO